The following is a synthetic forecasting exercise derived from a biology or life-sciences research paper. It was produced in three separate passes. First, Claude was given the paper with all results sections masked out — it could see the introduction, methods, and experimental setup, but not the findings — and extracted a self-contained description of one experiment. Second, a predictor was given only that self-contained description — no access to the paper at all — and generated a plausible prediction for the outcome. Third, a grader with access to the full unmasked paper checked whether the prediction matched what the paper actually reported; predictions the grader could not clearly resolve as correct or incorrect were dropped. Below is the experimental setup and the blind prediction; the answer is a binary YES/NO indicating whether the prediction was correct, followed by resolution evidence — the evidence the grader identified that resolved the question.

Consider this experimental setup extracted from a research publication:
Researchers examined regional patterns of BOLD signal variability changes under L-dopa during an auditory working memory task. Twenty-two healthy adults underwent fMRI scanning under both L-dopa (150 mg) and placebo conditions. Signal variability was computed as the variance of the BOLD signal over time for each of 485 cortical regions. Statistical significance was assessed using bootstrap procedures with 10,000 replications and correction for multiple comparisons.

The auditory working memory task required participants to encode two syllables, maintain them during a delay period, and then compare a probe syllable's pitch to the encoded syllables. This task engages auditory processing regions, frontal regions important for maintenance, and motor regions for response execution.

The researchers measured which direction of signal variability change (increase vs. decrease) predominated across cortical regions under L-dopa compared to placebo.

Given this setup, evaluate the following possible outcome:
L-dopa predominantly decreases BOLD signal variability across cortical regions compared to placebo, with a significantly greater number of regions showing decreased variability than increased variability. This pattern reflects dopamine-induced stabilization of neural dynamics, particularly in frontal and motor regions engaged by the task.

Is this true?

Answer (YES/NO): NO